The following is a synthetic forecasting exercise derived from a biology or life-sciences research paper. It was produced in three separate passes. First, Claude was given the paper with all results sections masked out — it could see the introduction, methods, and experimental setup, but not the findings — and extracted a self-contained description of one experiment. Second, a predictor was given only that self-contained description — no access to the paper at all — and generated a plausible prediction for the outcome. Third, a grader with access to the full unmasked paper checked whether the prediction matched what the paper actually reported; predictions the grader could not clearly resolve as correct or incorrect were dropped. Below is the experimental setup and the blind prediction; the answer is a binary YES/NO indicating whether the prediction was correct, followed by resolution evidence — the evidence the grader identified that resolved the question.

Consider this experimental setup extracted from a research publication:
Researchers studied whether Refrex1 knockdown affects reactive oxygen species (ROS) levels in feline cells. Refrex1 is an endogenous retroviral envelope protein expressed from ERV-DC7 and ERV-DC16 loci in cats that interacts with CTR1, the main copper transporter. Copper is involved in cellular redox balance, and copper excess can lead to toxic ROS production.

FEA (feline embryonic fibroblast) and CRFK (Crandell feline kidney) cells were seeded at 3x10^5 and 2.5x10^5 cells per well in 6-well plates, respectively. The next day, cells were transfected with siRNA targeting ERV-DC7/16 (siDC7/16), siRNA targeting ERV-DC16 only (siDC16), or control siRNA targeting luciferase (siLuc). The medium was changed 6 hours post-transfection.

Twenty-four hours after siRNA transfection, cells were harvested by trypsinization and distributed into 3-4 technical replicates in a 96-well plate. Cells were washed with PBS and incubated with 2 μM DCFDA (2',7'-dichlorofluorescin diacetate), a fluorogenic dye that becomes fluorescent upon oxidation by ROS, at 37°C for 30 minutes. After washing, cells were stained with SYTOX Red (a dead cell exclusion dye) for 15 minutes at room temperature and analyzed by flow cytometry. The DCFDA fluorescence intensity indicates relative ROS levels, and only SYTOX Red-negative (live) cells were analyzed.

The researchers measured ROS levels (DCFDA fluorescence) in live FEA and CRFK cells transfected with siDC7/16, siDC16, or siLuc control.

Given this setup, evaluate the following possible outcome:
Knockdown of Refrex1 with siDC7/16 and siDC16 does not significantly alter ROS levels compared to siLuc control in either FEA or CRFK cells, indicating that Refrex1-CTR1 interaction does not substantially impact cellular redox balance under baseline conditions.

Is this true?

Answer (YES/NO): NO